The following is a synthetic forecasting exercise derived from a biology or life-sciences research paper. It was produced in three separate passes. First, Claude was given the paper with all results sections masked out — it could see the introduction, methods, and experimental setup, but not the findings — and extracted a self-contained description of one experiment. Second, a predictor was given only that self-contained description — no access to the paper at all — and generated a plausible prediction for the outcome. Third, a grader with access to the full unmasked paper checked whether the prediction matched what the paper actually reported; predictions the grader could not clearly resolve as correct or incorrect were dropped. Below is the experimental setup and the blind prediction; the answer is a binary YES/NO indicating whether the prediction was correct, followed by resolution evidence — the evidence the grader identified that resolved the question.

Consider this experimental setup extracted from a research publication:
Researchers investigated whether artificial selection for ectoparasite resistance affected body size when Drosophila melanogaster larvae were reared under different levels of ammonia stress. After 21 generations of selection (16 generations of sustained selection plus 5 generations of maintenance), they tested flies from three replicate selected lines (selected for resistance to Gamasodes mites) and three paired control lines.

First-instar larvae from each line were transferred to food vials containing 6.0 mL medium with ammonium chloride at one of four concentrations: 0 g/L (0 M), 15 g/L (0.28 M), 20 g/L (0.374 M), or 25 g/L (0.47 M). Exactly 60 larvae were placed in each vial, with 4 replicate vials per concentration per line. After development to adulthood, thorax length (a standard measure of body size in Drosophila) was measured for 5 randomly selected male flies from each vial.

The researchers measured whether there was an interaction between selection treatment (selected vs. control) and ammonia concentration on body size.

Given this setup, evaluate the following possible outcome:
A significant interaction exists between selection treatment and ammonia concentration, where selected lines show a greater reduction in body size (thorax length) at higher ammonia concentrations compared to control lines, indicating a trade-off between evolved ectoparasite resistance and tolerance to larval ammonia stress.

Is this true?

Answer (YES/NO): NO